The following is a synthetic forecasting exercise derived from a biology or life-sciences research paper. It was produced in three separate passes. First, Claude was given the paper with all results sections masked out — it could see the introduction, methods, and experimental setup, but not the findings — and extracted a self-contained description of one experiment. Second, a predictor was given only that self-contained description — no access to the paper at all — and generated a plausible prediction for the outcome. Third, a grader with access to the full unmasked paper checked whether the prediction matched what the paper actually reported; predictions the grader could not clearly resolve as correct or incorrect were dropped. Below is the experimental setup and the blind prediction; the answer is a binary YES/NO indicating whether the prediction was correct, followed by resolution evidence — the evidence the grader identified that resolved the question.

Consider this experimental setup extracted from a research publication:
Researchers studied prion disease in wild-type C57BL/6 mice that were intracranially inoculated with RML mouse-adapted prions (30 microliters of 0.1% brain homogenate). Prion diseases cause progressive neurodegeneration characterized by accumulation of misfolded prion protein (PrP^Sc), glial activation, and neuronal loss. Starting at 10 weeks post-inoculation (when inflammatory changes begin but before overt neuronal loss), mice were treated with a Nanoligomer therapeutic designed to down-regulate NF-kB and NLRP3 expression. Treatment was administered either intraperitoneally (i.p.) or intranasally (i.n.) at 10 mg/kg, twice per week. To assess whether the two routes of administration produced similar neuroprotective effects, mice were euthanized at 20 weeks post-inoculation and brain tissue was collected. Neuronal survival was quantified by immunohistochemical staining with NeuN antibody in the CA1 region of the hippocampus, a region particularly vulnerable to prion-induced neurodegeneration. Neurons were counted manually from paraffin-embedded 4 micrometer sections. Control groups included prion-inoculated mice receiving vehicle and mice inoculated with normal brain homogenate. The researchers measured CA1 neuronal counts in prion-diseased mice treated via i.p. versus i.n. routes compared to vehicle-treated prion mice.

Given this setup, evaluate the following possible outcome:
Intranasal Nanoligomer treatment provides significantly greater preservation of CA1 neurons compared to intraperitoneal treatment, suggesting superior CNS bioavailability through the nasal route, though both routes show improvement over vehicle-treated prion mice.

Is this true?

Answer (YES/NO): NO